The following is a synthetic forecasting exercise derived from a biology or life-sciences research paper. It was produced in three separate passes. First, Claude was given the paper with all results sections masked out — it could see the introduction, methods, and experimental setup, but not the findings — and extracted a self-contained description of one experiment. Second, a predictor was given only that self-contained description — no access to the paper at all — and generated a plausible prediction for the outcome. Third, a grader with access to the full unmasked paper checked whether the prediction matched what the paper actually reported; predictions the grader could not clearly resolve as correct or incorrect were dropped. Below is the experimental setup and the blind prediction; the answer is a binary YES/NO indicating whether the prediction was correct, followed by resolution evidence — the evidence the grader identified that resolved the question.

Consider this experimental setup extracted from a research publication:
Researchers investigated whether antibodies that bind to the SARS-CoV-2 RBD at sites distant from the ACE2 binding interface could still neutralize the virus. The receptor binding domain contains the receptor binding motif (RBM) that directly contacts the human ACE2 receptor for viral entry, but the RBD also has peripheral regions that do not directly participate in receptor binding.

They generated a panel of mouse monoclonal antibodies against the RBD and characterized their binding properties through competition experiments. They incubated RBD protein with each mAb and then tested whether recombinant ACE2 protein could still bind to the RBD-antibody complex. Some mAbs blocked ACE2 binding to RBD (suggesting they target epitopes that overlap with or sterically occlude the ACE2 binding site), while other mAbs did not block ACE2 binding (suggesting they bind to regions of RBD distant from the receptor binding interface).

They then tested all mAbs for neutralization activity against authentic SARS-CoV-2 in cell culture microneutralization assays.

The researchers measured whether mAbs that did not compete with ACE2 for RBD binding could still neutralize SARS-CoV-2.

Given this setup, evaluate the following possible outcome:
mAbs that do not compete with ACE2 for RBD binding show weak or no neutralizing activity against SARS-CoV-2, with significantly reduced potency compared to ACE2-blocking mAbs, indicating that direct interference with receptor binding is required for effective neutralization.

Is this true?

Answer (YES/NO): NO